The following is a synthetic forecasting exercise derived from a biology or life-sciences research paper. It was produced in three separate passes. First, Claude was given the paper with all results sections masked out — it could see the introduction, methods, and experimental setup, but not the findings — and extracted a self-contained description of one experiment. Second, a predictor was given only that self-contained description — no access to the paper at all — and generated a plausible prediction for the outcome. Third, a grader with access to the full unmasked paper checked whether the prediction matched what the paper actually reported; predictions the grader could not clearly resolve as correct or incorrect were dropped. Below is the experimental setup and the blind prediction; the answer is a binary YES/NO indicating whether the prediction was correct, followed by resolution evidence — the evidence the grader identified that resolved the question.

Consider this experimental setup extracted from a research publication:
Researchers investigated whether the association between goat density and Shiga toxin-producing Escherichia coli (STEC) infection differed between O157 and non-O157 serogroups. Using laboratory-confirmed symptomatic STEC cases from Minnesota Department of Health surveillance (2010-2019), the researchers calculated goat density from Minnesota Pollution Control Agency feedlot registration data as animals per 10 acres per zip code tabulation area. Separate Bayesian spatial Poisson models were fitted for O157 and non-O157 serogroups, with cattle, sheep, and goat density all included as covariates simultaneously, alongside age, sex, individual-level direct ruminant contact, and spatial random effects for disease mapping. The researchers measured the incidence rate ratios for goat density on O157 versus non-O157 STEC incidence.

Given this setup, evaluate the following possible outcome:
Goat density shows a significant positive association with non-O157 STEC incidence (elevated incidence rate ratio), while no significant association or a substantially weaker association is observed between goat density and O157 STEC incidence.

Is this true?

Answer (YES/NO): YES